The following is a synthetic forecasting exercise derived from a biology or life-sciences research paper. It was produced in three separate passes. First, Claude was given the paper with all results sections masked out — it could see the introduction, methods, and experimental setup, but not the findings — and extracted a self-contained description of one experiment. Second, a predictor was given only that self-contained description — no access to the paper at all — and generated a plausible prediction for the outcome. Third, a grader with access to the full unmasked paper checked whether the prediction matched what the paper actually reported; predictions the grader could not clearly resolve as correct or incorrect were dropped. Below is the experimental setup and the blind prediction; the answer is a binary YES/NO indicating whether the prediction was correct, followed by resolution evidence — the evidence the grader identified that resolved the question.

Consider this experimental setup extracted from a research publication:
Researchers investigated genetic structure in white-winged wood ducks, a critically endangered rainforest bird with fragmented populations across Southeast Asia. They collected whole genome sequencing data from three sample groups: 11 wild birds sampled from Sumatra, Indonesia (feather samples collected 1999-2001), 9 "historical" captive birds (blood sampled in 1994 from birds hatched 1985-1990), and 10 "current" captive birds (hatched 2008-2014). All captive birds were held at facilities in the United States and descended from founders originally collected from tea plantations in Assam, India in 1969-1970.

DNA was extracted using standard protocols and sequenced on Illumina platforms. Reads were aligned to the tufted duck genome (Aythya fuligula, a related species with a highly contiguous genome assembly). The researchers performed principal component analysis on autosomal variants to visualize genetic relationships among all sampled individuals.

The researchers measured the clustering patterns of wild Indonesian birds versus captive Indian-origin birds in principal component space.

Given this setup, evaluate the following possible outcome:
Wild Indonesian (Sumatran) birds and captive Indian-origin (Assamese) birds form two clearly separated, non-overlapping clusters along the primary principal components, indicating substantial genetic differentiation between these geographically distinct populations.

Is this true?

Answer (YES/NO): YES